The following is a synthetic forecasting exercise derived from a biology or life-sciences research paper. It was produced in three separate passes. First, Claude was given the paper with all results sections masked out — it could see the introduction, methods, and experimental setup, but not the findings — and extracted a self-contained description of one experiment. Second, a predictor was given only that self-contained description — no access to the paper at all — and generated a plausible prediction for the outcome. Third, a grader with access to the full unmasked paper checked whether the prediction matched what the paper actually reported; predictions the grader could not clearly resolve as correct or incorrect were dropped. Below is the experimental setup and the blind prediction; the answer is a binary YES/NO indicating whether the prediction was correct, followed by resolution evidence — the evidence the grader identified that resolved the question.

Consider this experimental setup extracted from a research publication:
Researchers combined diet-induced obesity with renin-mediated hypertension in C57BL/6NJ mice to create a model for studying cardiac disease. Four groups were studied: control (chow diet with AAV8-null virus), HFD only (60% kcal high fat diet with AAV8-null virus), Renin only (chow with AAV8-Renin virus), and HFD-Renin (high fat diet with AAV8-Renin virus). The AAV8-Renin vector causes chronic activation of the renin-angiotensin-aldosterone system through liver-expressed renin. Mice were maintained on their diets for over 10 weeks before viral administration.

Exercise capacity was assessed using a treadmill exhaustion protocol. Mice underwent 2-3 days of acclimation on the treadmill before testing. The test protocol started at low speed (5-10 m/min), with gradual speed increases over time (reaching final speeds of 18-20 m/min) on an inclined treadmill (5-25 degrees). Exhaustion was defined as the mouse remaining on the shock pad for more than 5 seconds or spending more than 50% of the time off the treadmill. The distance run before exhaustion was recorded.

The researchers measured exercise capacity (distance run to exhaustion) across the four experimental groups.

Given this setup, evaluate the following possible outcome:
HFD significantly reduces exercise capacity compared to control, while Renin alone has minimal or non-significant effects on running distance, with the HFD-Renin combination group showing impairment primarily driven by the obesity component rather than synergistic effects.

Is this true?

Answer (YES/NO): YES